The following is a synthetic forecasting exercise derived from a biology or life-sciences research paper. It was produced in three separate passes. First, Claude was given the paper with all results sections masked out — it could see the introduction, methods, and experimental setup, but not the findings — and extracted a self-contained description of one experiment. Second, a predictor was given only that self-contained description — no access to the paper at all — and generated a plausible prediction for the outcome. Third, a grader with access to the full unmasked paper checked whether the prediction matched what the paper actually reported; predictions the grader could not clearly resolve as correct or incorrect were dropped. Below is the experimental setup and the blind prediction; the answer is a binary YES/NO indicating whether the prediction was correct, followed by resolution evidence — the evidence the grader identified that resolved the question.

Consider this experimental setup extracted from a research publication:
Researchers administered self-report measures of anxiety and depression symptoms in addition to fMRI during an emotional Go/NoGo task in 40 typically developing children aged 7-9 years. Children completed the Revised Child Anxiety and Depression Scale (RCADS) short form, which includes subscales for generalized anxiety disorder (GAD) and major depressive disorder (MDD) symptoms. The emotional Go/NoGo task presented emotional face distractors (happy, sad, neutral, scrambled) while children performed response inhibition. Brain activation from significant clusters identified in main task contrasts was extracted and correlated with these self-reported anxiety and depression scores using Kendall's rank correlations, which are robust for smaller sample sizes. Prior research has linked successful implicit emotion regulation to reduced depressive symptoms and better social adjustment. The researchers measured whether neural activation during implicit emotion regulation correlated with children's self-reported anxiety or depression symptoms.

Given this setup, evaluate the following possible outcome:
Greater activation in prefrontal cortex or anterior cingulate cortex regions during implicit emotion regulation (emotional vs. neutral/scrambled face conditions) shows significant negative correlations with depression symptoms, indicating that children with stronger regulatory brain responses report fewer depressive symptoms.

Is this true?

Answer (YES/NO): NO